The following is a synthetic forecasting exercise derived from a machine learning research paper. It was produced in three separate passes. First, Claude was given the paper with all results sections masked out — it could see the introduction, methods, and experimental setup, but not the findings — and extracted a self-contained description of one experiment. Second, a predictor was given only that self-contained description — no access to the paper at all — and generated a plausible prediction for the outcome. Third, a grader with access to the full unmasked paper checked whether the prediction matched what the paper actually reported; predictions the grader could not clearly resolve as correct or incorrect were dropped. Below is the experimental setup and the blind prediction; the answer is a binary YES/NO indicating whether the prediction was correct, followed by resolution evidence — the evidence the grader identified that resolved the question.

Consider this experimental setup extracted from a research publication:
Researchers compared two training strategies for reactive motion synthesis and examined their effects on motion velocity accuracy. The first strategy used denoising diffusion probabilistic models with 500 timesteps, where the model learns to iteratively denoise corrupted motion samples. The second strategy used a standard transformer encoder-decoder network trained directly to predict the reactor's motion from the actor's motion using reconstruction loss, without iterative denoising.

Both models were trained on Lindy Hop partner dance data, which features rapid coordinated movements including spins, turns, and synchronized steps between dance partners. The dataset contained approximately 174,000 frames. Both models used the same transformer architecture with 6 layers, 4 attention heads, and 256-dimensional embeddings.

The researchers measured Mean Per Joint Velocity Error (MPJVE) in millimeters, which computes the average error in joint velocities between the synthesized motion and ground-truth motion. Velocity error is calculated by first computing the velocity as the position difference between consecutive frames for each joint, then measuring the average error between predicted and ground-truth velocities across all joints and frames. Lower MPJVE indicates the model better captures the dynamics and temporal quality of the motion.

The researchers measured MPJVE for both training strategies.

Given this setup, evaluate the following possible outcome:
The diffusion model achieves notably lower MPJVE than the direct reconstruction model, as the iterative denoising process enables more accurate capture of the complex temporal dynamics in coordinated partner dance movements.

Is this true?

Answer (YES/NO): YES